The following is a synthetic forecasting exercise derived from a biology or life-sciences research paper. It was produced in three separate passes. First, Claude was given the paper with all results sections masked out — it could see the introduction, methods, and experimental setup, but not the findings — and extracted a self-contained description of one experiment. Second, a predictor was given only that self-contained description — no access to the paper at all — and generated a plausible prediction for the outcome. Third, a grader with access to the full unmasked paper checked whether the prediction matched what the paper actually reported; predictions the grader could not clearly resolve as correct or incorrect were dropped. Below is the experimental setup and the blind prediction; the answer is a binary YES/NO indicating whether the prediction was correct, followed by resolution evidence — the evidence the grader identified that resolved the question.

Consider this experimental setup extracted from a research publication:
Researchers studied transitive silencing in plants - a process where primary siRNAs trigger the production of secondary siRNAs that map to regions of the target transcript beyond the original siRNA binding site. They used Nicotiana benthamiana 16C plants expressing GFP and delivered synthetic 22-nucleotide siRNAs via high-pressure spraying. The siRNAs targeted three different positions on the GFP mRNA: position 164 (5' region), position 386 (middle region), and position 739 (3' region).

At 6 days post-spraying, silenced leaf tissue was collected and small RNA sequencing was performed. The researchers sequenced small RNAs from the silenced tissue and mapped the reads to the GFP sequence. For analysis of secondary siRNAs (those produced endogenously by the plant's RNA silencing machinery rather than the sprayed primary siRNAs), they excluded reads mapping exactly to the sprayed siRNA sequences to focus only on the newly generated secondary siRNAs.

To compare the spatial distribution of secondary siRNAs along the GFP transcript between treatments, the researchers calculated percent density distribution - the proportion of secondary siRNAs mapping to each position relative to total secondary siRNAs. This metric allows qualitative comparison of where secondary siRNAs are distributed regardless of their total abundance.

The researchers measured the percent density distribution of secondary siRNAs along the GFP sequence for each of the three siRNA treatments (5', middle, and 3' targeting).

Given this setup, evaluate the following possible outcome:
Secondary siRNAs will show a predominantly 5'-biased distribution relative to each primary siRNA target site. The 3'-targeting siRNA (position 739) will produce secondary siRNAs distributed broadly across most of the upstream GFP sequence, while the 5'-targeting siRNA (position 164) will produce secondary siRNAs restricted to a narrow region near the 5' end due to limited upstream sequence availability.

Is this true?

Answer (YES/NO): NO